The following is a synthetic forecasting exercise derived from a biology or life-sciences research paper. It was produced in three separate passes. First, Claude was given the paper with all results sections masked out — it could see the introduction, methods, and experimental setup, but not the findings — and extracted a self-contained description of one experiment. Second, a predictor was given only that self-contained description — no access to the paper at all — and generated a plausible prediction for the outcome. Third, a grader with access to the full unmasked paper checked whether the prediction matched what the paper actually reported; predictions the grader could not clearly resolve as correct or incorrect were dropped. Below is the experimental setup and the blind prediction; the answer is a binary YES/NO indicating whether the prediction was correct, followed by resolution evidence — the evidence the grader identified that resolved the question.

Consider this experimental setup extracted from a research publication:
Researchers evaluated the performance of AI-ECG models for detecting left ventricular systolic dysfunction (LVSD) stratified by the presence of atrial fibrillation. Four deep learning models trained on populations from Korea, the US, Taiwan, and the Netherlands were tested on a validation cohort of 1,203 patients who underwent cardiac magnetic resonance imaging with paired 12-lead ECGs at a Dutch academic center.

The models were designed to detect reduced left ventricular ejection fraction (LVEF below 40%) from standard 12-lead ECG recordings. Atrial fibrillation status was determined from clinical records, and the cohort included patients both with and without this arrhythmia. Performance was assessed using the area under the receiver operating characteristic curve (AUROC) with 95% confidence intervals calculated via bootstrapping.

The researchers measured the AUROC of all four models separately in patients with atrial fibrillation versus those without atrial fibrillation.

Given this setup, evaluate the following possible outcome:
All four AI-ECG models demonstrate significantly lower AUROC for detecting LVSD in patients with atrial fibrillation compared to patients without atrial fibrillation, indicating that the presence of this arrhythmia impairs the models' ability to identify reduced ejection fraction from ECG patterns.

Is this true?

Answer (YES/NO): NO